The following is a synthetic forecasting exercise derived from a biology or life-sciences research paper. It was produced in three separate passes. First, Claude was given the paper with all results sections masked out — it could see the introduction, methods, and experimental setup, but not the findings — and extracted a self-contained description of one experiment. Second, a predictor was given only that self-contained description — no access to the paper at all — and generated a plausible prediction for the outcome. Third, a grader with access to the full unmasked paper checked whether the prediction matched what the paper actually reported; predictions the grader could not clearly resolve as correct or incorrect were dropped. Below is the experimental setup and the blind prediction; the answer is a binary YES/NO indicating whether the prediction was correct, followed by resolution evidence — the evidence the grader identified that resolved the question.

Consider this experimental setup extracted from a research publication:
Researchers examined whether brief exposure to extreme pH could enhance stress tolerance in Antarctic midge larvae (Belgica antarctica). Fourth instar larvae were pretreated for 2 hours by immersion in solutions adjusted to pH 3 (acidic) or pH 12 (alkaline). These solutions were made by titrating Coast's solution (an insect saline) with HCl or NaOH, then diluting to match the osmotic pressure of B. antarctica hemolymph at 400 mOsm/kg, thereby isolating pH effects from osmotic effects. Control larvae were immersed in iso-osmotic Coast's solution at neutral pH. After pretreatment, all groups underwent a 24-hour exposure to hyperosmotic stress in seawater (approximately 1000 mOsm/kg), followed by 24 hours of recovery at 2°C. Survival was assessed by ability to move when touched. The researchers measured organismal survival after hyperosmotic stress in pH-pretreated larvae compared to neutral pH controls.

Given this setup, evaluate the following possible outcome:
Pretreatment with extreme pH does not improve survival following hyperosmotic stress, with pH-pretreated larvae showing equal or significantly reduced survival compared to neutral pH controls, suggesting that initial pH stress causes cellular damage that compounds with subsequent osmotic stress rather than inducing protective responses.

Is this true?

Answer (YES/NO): YES